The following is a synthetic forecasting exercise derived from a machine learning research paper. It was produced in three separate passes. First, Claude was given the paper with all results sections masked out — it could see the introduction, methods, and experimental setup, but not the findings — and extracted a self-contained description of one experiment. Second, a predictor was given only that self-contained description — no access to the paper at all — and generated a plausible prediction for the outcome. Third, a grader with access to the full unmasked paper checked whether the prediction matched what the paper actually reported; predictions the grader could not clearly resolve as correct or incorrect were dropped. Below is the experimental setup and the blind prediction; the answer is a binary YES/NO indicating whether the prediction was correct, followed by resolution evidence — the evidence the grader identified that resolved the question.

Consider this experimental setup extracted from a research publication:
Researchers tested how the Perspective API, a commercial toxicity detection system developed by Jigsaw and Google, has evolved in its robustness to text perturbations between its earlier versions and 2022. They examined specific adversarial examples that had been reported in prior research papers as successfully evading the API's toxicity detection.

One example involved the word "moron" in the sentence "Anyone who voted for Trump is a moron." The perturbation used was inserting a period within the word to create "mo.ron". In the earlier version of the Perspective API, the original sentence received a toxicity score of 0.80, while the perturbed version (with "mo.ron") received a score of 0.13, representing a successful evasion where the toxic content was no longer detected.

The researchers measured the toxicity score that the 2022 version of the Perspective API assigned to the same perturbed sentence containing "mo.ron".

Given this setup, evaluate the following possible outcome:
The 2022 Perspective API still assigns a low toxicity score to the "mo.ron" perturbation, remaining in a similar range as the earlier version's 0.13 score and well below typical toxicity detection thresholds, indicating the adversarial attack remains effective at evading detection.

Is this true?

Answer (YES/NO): NO